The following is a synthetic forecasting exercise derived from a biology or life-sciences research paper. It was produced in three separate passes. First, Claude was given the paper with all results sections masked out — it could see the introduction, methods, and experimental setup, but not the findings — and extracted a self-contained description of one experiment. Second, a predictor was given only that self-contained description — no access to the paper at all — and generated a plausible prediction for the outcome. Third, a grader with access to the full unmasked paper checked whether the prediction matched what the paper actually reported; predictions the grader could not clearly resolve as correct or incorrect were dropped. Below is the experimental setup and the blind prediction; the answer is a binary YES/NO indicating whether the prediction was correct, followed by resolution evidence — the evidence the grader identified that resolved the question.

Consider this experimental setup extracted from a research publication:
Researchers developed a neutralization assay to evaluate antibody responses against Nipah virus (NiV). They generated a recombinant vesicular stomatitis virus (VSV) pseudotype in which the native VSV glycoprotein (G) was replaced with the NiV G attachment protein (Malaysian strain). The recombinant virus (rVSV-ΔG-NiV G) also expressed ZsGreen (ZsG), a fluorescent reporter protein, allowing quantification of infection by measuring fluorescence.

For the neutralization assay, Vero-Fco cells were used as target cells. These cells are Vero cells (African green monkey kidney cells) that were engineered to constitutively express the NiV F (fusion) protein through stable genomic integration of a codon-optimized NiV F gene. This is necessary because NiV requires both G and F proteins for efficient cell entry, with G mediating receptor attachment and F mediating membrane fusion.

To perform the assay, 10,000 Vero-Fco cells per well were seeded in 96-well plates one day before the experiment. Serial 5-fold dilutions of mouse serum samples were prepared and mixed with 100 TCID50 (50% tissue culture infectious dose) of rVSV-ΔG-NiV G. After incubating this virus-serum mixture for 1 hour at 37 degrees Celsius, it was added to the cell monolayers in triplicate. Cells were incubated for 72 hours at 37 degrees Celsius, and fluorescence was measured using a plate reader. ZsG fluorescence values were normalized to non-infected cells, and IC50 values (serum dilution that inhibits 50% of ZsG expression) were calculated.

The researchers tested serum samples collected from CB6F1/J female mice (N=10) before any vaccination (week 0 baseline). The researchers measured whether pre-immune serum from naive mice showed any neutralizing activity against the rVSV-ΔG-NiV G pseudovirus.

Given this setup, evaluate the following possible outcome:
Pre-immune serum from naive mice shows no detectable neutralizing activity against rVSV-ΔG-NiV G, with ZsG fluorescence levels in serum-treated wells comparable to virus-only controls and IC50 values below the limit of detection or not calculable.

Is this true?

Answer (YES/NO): YES